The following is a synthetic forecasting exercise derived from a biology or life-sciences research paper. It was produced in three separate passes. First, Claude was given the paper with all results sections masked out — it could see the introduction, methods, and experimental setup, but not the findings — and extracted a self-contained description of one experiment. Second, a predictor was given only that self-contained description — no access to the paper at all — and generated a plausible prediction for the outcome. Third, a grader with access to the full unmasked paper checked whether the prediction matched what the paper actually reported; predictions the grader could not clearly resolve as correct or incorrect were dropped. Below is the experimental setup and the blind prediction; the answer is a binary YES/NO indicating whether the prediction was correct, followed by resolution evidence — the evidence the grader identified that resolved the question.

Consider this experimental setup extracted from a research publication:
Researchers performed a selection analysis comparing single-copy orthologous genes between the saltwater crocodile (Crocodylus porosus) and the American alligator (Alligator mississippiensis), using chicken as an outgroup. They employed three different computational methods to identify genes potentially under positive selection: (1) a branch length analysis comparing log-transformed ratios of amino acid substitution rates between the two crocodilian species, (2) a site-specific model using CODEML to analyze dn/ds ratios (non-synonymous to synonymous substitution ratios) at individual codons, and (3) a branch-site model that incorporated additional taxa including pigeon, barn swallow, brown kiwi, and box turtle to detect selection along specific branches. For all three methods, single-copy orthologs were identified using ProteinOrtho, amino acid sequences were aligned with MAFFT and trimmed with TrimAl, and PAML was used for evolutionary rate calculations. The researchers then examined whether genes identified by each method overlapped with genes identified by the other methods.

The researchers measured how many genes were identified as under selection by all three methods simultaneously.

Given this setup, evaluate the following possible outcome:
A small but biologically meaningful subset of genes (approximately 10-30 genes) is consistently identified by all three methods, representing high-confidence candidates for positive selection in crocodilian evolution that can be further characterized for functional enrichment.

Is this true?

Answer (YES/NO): NO